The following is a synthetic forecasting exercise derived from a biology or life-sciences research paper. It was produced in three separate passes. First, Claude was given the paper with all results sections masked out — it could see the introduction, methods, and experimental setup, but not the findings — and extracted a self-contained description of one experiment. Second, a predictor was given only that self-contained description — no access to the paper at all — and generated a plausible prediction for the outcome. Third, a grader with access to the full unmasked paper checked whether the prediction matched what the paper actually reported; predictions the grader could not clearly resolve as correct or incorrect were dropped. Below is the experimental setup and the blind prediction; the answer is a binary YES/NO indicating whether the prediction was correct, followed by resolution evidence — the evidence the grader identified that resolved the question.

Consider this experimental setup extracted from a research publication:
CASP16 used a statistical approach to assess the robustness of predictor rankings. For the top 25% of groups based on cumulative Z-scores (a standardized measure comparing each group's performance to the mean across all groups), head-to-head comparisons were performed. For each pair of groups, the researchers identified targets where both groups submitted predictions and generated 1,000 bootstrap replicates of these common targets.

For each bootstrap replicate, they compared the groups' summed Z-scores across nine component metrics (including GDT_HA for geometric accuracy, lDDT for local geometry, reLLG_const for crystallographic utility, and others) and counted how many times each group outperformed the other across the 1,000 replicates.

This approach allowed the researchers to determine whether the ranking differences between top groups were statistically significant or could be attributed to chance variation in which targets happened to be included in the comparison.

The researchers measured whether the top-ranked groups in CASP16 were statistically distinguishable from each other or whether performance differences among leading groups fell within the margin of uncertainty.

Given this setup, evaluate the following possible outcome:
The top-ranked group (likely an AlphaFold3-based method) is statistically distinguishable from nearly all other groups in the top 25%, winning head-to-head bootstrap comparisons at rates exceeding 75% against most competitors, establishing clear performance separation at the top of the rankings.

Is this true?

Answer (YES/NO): NO